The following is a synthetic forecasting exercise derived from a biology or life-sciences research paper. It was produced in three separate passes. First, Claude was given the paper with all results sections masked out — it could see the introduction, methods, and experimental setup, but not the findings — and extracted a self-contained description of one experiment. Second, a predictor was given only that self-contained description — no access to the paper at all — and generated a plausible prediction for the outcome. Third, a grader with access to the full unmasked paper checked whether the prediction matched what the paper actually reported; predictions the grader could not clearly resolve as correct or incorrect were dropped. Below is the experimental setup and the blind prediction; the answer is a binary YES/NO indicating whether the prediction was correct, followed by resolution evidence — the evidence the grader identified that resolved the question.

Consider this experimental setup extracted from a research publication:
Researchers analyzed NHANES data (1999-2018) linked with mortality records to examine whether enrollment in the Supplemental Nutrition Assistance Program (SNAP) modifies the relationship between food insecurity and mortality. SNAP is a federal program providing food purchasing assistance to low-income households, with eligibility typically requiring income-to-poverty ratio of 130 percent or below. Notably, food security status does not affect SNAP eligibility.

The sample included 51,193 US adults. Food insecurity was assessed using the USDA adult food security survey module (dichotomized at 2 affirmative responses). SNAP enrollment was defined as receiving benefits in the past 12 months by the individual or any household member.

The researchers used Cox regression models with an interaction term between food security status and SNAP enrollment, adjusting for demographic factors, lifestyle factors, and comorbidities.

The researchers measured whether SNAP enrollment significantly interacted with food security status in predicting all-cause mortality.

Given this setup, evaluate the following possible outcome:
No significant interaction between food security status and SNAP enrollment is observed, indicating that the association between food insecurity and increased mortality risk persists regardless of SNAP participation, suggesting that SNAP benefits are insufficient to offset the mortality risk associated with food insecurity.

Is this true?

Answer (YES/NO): YES